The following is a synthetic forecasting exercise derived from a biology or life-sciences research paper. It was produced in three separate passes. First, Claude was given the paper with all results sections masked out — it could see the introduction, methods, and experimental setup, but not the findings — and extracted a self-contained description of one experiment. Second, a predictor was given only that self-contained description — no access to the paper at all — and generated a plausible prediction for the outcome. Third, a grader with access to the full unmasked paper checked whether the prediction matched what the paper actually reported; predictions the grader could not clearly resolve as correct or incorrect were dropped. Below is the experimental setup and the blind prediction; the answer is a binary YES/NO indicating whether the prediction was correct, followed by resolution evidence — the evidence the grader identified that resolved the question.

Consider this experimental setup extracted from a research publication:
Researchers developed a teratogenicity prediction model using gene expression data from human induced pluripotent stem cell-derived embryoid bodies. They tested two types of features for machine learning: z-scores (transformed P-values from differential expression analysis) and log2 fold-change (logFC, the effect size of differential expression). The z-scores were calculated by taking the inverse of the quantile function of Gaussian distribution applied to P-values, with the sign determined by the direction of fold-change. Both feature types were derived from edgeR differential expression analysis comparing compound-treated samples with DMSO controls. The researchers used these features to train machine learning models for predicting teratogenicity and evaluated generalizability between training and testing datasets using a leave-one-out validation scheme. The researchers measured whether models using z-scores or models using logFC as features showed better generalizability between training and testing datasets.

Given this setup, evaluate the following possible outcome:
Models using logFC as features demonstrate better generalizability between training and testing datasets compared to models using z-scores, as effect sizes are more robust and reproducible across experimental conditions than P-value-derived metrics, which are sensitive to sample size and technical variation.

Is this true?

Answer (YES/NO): NO